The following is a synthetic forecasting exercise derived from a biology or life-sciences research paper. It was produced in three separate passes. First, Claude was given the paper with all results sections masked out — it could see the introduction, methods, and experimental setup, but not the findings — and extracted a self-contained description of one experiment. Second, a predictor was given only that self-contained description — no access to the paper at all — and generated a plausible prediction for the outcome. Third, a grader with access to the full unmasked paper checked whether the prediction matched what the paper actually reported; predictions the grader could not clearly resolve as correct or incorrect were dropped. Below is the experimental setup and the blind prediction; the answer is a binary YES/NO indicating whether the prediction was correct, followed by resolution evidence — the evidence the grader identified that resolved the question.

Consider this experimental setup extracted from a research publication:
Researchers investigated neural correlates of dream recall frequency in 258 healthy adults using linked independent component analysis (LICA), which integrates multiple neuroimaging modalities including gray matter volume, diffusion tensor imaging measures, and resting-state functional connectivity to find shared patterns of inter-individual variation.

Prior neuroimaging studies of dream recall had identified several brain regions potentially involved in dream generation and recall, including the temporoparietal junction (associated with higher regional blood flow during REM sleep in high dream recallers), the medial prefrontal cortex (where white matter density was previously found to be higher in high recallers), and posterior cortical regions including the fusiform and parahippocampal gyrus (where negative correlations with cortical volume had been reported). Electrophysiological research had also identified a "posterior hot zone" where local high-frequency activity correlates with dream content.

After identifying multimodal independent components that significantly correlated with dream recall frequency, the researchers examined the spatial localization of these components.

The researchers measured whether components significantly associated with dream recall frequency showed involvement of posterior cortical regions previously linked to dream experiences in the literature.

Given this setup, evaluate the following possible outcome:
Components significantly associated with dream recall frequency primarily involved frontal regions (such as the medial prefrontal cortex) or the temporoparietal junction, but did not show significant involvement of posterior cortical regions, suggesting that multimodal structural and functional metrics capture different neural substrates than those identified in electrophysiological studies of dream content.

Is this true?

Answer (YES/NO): NO